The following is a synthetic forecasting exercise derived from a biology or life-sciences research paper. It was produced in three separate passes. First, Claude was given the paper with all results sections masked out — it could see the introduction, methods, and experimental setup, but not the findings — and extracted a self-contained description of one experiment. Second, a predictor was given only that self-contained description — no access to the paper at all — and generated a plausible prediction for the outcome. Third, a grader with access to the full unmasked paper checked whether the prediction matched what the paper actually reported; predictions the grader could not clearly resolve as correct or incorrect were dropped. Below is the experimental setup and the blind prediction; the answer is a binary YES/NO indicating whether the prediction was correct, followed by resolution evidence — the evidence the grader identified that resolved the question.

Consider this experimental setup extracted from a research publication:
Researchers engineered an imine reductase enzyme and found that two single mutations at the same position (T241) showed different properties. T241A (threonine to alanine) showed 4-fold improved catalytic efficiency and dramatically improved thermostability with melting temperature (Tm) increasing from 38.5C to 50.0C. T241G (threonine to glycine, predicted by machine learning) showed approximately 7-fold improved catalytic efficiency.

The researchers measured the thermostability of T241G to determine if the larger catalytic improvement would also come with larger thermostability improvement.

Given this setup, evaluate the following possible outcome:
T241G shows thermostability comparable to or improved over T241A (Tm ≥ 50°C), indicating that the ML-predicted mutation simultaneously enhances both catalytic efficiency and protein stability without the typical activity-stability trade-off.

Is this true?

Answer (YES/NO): NO